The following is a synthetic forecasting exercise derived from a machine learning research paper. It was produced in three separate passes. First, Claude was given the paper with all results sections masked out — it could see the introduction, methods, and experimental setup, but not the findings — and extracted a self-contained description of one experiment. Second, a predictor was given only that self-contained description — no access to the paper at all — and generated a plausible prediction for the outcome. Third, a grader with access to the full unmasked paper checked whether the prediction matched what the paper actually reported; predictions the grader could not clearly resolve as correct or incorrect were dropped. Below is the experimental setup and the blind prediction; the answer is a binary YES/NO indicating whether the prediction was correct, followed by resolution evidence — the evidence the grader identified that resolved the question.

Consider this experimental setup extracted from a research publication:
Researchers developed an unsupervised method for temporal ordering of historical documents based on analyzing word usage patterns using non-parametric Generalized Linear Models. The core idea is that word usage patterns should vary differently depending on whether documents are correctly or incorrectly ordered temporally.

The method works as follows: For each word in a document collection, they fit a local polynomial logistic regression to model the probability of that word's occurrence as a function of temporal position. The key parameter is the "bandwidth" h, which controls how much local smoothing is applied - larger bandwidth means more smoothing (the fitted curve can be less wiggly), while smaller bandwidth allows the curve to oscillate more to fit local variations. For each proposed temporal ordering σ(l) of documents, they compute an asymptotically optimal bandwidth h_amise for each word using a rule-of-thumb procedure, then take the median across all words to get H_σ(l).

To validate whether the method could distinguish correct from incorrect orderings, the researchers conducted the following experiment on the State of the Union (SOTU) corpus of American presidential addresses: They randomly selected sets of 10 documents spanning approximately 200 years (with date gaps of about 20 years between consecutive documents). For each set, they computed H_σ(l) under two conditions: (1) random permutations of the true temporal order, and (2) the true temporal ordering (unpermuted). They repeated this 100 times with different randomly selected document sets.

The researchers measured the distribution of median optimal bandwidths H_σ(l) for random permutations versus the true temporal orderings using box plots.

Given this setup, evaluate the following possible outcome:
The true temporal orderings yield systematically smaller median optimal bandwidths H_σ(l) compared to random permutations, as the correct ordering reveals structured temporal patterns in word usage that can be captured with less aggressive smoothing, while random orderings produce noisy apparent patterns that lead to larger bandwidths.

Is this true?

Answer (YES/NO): NO